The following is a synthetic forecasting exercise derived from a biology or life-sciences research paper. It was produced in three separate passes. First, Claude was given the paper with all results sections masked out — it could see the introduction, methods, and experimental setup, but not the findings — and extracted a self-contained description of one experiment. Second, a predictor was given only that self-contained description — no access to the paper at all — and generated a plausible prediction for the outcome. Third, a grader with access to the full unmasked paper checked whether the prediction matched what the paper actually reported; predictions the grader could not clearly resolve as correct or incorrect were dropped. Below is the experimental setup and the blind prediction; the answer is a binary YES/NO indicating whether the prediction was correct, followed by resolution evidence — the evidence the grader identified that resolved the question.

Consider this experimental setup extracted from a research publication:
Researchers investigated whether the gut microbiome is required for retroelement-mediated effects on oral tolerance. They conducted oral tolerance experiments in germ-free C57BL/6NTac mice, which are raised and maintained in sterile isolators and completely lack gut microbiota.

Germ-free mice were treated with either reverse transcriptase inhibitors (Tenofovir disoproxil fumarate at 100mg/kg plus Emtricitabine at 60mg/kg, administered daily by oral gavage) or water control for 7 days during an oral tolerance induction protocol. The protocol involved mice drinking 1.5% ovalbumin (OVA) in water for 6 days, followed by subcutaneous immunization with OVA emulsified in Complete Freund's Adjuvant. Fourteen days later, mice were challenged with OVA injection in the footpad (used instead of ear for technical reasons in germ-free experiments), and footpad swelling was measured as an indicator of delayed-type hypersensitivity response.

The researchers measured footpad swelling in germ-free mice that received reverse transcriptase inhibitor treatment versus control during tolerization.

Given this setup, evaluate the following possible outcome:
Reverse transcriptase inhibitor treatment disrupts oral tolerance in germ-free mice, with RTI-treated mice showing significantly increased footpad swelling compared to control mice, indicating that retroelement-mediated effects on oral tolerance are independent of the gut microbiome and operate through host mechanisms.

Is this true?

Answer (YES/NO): YES